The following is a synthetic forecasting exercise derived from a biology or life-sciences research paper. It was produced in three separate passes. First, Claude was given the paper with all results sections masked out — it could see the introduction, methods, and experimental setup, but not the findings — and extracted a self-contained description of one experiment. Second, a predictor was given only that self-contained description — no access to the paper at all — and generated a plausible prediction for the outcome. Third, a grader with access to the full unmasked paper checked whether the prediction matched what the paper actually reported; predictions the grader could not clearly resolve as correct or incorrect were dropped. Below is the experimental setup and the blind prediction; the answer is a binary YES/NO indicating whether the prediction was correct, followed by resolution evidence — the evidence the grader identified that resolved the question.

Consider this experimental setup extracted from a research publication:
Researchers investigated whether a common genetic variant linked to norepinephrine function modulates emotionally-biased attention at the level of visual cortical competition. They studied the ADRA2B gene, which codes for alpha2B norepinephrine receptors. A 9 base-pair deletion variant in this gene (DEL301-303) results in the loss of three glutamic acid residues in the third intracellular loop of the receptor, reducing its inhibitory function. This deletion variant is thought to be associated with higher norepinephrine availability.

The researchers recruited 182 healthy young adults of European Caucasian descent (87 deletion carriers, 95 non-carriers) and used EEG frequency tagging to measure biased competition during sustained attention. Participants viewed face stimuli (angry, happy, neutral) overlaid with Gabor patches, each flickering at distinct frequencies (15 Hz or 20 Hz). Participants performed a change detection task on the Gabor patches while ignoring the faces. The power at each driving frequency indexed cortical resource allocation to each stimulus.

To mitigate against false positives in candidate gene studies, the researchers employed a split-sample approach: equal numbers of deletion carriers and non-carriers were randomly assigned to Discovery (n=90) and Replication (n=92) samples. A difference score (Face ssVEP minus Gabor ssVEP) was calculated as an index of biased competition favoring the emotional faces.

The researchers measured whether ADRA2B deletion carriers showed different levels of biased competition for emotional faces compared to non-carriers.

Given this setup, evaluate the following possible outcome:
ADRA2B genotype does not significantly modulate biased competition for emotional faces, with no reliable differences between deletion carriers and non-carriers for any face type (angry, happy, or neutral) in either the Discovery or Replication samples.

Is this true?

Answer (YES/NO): YES